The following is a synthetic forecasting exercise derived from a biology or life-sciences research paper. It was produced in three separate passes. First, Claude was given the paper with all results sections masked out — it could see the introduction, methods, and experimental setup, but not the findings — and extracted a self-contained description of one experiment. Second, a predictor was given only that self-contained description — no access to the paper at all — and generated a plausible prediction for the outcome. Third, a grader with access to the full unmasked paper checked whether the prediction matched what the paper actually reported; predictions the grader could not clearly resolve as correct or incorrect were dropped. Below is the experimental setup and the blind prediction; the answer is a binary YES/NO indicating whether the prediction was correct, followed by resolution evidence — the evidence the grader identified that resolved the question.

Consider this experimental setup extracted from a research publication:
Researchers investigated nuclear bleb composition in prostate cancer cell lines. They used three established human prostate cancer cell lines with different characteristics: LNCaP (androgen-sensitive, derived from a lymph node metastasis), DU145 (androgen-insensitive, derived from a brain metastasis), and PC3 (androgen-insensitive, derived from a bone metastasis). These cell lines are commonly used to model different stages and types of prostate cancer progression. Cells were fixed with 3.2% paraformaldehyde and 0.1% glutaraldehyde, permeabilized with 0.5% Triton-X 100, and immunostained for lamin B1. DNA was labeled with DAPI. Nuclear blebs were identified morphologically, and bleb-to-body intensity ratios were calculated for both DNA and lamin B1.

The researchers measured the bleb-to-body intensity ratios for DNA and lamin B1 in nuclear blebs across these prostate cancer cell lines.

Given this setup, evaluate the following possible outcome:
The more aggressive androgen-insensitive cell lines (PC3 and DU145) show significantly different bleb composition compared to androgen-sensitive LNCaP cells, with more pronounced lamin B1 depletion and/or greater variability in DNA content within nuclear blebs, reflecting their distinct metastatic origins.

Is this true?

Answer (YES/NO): NO